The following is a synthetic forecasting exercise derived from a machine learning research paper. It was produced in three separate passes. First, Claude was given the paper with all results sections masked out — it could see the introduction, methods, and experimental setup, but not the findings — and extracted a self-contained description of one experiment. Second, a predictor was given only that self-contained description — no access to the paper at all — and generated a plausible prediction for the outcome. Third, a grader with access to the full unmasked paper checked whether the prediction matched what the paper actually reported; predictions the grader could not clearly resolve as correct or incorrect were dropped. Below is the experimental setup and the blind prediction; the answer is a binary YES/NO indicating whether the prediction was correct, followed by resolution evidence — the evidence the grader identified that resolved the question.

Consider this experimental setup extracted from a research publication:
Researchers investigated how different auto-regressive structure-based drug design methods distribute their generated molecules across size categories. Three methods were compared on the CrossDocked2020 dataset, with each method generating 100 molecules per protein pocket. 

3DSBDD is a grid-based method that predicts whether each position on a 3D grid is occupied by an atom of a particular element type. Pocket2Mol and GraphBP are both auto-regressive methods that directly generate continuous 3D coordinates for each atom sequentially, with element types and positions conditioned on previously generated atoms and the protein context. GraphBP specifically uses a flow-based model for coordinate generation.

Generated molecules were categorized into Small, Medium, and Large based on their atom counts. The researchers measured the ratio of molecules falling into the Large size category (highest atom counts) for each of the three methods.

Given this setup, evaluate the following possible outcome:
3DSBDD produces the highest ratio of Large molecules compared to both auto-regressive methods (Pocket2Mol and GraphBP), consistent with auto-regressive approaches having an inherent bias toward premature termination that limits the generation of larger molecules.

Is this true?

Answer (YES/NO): NO